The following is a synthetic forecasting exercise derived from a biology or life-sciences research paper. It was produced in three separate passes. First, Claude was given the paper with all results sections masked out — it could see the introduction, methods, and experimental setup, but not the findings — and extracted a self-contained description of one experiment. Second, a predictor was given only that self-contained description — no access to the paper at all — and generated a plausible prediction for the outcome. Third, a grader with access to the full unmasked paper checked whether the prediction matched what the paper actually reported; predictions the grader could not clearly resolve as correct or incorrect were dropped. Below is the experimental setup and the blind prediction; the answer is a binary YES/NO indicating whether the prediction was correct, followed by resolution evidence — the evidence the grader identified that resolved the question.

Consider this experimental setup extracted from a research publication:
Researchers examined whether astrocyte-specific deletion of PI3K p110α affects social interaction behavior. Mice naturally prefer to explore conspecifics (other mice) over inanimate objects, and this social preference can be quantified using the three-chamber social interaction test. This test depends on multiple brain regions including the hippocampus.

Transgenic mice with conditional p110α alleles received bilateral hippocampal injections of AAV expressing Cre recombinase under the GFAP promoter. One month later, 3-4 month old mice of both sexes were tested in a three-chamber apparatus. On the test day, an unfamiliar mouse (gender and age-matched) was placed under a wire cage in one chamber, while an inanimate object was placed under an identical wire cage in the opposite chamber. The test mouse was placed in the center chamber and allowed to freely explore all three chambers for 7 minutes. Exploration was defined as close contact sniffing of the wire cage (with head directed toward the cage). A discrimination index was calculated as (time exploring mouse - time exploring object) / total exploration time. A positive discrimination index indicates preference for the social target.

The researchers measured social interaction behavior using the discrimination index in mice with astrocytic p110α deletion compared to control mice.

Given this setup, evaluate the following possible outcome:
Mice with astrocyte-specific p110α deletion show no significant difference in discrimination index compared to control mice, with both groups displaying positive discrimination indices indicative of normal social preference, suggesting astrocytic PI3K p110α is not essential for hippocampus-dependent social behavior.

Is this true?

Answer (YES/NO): YES